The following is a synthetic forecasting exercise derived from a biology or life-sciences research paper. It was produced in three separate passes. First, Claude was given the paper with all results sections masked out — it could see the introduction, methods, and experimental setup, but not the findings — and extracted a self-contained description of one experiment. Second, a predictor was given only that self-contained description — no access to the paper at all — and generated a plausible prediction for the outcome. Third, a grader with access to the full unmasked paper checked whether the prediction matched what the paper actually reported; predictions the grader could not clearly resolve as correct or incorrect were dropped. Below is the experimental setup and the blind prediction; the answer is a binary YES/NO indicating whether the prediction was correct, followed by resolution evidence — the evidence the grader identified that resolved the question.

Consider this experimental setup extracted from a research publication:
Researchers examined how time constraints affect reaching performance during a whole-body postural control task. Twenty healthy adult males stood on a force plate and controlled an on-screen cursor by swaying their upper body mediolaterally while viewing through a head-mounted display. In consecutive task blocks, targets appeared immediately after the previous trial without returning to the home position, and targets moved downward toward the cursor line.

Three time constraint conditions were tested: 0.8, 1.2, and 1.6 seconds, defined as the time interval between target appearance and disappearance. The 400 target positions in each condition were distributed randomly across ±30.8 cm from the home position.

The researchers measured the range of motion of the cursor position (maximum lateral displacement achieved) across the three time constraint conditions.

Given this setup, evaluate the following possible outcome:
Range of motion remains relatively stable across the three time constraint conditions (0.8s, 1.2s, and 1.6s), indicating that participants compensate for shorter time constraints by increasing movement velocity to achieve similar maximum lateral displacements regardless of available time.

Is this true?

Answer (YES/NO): NO